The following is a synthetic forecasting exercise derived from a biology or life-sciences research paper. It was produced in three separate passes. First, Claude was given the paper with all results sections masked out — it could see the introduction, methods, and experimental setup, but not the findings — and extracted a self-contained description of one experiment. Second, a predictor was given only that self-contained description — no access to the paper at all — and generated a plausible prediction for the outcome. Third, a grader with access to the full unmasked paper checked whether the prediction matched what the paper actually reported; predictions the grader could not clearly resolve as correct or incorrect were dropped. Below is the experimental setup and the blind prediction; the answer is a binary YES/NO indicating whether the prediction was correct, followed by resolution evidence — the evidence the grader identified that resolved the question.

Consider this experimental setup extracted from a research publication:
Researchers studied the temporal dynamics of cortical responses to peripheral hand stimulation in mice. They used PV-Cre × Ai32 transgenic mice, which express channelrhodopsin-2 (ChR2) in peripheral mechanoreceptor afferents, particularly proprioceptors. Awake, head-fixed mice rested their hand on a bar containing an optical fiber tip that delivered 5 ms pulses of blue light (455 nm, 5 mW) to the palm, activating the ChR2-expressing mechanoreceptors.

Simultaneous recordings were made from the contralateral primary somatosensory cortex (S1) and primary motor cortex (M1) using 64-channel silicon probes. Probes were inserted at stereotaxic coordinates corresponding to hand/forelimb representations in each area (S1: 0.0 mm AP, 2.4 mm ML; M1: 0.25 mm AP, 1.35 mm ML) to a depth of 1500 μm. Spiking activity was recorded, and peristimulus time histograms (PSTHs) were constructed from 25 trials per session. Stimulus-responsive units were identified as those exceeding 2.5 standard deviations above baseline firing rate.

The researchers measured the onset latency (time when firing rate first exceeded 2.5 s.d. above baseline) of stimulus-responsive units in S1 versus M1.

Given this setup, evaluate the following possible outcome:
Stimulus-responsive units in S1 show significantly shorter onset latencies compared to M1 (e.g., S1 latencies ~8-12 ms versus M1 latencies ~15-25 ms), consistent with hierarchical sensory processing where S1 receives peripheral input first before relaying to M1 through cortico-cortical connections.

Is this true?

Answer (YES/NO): NO